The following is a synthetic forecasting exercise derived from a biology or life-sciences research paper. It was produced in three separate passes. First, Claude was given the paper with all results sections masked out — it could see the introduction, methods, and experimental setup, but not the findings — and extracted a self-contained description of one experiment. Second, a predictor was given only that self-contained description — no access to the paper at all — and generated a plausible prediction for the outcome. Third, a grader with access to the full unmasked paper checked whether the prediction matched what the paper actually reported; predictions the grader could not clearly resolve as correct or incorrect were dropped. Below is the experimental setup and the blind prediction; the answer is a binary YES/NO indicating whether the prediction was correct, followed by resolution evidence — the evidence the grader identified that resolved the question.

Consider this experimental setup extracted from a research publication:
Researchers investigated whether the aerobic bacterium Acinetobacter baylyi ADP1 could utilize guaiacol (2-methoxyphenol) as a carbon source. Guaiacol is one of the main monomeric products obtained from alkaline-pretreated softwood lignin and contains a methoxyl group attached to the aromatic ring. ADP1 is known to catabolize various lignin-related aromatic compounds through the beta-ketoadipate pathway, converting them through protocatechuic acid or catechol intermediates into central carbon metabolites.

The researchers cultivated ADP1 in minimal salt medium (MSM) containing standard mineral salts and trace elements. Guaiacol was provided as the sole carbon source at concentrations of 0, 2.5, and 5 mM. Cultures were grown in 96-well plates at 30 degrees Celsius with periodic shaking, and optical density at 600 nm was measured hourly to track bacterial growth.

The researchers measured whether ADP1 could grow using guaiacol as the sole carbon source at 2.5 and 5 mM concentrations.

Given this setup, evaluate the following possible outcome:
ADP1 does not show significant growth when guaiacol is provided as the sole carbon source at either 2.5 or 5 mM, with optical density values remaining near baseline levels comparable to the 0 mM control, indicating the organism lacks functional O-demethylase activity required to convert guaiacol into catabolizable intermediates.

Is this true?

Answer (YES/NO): YES